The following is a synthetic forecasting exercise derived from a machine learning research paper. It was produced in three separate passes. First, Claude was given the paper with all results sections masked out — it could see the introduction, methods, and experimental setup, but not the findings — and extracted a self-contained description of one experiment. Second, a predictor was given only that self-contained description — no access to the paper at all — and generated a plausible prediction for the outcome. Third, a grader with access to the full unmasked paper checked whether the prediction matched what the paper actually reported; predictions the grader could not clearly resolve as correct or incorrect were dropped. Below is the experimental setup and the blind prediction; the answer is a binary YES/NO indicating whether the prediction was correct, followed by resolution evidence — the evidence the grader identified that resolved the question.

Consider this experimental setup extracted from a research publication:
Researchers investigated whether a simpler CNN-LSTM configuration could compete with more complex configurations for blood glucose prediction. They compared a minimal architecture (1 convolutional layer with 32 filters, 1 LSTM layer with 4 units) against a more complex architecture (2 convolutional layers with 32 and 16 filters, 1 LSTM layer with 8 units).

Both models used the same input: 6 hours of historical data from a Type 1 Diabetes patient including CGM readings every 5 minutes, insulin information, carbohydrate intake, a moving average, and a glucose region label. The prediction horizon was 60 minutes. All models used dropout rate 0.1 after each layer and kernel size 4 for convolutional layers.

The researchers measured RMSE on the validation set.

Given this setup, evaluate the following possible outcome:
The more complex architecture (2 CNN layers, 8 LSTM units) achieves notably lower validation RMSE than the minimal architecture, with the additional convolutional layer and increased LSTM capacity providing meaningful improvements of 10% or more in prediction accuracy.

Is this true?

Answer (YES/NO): YES